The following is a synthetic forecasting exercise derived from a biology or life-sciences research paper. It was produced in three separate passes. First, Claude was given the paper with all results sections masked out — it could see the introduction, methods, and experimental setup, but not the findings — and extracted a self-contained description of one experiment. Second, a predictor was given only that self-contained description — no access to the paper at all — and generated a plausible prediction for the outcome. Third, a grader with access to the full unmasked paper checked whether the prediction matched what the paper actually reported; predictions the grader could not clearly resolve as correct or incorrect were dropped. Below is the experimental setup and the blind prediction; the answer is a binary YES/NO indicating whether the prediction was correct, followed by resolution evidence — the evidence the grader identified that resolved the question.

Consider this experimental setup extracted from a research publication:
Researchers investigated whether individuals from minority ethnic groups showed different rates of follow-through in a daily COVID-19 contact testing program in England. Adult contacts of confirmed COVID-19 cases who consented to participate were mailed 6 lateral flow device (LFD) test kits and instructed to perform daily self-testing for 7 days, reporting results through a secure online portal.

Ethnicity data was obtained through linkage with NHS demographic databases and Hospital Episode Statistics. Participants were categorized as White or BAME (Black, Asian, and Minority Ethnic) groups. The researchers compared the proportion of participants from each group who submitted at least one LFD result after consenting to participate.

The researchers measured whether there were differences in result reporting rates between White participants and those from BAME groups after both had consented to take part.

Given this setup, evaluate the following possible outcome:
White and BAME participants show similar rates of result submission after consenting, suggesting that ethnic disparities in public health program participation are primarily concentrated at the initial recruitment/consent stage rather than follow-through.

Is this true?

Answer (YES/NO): NO